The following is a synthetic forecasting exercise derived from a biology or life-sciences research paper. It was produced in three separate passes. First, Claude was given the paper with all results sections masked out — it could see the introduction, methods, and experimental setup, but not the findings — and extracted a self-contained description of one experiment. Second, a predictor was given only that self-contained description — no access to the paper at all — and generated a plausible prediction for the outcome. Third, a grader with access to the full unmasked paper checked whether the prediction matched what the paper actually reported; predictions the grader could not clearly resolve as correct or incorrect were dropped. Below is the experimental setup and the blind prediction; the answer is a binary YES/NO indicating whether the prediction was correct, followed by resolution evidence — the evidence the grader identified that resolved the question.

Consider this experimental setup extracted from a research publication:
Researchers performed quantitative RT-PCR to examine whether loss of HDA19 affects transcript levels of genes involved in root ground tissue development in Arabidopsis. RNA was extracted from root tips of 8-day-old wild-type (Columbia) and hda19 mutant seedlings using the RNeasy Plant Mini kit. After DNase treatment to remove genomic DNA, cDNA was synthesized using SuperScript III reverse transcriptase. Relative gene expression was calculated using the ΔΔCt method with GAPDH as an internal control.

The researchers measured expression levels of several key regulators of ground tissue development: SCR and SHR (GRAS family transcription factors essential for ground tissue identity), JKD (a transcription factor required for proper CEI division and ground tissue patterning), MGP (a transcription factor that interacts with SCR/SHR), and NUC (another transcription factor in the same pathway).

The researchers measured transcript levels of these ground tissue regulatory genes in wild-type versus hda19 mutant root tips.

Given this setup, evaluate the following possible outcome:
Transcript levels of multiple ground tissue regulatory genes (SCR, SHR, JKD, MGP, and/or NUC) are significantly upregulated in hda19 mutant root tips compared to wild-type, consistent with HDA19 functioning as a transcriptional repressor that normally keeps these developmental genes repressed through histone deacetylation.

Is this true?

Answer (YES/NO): NO